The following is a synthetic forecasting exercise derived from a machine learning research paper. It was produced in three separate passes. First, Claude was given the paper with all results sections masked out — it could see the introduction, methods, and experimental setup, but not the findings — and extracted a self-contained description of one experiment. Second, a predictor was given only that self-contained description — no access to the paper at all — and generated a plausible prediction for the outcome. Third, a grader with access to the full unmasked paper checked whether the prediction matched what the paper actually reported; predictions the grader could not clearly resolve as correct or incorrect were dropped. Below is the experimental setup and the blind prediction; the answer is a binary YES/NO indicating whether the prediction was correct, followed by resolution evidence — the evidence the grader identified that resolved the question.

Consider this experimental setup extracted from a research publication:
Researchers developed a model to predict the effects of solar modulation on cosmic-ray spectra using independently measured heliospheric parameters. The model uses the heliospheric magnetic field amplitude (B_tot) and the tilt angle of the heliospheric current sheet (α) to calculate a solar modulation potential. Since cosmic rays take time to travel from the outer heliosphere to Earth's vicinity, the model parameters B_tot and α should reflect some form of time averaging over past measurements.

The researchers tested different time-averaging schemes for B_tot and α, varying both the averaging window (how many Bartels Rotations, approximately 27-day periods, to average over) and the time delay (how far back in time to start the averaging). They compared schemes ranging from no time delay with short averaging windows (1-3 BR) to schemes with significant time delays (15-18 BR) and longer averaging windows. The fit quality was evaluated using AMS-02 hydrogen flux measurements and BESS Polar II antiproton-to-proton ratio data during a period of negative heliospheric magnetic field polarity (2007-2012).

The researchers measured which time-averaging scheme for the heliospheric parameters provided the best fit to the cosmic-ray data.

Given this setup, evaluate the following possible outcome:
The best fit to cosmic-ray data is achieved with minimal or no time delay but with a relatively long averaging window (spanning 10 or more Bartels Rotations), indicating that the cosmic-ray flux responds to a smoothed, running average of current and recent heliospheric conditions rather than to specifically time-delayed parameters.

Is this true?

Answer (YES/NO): NO